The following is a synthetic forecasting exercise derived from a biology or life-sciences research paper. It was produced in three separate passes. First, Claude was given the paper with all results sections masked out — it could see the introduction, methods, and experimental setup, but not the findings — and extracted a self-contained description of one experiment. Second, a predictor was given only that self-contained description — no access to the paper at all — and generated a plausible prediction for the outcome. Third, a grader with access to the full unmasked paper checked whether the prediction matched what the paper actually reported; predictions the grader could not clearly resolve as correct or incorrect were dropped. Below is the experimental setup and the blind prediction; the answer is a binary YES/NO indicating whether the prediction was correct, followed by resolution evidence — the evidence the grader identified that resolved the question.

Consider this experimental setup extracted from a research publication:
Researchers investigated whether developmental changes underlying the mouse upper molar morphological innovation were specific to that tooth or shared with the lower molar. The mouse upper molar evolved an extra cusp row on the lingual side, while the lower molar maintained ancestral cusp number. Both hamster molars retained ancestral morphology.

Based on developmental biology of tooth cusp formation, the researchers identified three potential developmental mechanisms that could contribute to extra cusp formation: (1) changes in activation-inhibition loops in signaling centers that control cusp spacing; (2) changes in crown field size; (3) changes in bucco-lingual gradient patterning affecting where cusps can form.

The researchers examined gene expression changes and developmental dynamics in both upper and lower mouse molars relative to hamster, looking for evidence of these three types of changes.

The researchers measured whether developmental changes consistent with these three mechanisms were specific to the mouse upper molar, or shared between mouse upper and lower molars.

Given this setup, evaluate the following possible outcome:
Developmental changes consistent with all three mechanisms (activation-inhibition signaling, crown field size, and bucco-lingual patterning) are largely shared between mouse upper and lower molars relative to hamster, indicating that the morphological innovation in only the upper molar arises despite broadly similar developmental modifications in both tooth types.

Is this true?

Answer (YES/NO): YES